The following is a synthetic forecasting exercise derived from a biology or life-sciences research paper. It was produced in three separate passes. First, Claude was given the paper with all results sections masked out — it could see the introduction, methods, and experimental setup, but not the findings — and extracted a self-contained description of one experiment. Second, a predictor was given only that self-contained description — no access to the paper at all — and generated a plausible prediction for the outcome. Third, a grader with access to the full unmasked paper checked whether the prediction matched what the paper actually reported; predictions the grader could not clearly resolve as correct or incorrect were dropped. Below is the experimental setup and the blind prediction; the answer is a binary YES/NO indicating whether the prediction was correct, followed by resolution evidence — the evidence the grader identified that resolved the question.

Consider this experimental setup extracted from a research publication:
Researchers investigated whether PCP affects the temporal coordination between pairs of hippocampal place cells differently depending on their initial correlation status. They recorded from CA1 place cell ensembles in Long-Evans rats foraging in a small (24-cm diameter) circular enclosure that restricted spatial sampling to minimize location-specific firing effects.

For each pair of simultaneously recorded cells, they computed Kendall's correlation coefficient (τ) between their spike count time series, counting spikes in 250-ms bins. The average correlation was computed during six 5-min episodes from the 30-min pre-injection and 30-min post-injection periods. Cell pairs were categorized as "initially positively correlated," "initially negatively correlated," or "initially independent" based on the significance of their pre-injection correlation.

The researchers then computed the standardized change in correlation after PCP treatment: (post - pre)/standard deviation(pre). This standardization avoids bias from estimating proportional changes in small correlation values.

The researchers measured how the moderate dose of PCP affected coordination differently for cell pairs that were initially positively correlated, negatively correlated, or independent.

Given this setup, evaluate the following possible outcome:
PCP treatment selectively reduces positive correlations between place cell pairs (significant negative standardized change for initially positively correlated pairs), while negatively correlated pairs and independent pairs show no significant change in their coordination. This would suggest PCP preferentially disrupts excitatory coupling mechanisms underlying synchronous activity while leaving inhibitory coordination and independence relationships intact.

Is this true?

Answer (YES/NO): NO